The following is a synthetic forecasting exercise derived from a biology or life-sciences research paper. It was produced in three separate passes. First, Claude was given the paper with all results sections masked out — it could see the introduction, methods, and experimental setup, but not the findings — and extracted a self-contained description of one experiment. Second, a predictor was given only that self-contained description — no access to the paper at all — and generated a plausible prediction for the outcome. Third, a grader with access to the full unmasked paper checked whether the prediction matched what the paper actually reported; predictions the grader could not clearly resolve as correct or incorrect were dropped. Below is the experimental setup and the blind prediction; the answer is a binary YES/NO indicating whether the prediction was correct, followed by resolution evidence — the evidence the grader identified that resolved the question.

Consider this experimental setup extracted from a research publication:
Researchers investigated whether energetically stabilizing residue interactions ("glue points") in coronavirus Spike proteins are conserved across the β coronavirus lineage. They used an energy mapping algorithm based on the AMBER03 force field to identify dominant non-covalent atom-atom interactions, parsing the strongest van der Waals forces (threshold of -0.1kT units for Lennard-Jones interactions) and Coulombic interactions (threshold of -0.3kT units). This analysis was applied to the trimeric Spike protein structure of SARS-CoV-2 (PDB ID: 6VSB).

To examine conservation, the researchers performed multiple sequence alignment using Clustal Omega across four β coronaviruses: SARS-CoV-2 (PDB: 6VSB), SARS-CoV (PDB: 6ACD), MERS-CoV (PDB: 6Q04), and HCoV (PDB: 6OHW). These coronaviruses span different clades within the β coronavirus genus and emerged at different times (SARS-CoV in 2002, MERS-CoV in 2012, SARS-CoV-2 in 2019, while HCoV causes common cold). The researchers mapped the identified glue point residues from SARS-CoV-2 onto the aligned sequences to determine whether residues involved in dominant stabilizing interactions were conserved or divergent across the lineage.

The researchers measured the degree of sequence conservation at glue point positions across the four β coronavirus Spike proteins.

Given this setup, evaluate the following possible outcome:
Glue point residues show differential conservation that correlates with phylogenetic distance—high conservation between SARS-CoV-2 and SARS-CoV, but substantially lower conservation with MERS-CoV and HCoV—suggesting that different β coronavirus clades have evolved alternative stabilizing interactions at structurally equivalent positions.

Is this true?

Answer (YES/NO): NO